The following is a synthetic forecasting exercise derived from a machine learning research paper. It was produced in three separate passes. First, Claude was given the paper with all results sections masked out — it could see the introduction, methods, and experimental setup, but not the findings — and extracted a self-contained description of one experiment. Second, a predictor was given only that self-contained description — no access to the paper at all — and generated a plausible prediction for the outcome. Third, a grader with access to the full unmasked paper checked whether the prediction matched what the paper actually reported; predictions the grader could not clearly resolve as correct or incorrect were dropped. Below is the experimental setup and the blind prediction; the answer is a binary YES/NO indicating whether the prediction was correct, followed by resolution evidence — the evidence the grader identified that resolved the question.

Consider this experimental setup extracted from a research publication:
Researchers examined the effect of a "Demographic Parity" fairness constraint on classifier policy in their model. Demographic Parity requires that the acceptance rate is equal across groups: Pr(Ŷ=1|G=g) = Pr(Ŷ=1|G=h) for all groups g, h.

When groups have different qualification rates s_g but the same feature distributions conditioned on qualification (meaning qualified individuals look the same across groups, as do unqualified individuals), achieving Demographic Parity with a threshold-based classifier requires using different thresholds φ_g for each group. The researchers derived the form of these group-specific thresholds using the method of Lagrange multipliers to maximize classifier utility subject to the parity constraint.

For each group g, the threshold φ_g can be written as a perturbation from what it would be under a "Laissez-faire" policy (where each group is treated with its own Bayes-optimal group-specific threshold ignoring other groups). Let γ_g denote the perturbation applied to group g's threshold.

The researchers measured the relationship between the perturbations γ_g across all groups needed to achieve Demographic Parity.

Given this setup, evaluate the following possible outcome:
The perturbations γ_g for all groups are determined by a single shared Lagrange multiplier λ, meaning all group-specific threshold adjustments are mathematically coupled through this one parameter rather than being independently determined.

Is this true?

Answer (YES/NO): NO